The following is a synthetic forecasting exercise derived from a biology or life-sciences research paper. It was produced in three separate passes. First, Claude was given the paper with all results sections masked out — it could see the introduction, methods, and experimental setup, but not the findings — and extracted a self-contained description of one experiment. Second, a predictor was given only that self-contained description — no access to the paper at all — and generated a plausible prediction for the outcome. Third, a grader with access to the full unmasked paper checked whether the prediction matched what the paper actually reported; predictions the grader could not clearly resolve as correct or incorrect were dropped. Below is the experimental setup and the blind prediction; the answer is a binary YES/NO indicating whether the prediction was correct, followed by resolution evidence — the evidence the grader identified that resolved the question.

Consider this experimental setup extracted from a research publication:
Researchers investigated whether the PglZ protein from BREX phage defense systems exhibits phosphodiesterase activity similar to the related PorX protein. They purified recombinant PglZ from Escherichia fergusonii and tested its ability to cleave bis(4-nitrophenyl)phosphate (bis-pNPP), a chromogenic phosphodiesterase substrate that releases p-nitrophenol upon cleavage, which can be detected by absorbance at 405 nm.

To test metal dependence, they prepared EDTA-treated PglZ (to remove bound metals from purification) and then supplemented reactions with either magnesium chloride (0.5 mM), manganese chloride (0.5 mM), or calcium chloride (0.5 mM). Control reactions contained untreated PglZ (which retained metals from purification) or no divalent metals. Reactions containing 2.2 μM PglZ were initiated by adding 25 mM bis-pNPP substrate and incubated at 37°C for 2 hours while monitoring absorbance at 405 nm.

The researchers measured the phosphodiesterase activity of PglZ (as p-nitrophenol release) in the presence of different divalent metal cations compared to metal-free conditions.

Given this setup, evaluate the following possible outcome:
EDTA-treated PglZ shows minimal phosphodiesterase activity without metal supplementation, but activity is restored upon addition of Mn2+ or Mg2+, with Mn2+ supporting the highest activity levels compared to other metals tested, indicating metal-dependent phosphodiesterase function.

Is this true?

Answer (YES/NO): YES